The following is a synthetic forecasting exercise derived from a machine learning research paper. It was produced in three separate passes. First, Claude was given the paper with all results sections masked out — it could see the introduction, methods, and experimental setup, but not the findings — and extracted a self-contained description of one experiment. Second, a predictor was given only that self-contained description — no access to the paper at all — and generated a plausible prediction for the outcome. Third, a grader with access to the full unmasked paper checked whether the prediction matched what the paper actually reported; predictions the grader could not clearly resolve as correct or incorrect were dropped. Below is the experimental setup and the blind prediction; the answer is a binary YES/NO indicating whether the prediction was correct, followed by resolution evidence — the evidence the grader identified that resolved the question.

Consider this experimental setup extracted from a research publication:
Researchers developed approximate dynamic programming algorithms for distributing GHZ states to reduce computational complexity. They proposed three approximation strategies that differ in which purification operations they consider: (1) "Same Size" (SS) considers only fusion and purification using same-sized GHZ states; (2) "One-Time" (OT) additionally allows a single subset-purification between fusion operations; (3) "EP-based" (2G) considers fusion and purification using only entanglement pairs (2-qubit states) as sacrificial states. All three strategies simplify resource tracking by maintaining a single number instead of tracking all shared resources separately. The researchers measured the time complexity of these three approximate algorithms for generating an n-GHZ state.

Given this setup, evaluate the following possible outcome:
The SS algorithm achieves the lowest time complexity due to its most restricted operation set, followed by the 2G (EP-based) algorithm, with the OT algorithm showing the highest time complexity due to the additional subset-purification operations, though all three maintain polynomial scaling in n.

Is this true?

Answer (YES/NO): NO